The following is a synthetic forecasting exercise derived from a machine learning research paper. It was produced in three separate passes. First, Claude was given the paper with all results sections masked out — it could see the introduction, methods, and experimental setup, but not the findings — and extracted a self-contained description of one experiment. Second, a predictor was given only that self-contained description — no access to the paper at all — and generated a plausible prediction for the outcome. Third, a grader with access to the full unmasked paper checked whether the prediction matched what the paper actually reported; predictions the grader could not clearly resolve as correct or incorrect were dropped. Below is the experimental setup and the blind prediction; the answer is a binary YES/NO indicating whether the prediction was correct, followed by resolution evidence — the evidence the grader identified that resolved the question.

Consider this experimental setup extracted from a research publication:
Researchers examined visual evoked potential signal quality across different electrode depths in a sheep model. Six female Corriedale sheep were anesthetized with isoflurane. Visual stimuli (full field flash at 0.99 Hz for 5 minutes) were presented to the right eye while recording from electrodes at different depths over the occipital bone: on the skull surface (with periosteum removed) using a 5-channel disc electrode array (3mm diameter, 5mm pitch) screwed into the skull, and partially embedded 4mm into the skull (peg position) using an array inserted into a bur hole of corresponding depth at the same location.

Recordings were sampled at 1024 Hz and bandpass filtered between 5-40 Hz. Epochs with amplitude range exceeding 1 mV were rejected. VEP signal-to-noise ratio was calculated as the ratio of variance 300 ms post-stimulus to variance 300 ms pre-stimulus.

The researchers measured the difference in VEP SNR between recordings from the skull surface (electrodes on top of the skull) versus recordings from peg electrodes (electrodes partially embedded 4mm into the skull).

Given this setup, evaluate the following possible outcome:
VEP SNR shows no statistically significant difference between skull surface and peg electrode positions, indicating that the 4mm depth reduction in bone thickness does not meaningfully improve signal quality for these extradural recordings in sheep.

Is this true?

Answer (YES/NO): YES